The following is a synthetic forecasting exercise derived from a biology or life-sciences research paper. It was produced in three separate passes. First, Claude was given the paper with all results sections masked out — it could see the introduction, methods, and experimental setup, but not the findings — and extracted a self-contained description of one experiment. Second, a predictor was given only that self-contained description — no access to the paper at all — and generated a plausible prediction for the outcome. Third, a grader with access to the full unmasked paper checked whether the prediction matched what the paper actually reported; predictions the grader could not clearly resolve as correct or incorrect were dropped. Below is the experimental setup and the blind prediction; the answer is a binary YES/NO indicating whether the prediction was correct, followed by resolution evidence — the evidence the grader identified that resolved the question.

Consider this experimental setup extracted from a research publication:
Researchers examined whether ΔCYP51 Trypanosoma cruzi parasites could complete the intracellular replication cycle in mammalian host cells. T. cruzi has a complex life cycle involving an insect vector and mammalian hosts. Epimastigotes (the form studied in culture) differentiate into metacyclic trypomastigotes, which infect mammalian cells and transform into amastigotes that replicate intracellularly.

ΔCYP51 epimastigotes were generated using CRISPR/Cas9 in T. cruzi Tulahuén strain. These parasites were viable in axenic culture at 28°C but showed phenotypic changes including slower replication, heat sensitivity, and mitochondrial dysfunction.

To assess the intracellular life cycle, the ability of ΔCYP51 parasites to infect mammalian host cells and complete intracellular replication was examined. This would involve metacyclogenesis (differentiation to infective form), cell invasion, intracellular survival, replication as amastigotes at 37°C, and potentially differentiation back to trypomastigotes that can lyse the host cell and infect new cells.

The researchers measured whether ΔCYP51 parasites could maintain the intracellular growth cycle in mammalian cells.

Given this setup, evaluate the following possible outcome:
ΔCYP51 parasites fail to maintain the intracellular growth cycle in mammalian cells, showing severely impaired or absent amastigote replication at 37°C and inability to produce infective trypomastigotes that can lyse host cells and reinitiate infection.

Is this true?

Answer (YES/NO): YES